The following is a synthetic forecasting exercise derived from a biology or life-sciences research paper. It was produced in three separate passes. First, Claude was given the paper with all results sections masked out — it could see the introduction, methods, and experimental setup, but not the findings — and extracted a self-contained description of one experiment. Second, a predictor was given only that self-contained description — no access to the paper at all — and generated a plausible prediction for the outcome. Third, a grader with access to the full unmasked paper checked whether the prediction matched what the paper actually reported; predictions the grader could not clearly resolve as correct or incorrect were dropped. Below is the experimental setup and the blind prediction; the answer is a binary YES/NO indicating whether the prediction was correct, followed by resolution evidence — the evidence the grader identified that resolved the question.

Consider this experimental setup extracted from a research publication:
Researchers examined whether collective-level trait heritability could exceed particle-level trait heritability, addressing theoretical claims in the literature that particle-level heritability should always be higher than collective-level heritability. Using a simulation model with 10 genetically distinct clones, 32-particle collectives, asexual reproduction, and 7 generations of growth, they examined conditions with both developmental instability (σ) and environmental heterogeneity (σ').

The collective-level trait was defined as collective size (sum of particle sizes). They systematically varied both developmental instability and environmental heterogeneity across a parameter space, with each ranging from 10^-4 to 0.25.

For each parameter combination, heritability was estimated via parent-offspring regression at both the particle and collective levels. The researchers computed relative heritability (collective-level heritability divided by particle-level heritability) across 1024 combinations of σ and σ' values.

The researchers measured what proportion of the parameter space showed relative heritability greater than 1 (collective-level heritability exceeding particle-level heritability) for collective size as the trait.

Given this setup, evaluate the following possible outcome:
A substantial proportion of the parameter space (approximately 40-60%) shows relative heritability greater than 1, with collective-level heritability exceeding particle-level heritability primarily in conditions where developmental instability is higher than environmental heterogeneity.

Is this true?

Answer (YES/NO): NO